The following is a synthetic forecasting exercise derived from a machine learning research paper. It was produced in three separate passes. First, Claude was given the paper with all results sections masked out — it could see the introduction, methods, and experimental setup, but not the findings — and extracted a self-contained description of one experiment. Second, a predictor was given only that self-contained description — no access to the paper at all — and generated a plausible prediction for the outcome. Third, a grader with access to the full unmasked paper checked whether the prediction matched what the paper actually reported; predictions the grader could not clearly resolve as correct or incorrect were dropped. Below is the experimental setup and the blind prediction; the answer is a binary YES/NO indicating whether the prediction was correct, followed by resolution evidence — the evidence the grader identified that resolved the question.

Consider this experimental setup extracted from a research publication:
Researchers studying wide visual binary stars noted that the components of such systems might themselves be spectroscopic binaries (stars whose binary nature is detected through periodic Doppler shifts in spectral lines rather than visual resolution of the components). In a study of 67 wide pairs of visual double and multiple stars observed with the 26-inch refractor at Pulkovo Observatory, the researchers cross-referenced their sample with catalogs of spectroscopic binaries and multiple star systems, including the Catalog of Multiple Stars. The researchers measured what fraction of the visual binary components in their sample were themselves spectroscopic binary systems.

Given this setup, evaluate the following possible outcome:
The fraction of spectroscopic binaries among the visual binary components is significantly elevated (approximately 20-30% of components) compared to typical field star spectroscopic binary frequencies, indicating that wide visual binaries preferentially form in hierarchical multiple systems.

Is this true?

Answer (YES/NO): NO